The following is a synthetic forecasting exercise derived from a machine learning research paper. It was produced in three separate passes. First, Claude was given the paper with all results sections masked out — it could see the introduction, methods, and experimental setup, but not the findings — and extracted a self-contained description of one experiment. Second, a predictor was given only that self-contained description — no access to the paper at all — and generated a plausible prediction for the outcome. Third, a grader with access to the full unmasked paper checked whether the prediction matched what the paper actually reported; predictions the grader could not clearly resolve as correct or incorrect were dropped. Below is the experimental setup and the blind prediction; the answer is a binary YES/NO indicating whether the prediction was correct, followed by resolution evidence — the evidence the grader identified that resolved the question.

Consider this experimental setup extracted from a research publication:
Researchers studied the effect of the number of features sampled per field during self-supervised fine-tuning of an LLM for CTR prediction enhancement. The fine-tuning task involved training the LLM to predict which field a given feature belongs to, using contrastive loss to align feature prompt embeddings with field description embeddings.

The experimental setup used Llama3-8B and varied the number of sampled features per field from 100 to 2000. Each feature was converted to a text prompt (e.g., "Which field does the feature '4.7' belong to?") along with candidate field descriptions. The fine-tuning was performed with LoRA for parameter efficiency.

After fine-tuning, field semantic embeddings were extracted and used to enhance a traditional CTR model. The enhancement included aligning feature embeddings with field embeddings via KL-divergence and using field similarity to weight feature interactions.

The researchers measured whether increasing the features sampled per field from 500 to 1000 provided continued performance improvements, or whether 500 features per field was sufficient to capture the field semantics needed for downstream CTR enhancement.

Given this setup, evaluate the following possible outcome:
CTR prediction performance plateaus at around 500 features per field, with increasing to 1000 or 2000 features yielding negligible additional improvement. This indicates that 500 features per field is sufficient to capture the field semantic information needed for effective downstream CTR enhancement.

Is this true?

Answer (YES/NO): NO